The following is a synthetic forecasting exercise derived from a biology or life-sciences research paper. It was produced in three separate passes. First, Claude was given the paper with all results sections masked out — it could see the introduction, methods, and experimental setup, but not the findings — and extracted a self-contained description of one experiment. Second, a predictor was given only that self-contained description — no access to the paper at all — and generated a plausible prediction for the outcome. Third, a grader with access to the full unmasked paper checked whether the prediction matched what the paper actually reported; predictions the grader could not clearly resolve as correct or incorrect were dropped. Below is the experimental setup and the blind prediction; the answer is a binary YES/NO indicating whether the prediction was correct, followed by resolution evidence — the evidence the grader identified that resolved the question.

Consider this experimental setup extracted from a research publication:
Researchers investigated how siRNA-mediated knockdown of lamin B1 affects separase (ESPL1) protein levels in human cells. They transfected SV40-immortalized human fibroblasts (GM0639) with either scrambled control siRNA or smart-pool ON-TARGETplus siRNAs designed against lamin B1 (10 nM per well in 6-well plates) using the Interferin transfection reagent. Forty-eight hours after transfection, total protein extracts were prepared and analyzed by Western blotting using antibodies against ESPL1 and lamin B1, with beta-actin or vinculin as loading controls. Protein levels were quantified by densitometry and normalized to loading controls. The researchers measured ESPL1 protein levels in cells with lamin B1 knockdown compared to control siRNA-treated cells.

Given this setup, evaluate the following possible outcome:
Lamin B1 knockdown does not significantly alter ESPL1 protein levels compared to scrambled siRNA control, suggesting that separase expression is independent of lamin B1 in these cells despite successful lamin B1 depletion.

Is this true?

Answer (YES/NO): YES